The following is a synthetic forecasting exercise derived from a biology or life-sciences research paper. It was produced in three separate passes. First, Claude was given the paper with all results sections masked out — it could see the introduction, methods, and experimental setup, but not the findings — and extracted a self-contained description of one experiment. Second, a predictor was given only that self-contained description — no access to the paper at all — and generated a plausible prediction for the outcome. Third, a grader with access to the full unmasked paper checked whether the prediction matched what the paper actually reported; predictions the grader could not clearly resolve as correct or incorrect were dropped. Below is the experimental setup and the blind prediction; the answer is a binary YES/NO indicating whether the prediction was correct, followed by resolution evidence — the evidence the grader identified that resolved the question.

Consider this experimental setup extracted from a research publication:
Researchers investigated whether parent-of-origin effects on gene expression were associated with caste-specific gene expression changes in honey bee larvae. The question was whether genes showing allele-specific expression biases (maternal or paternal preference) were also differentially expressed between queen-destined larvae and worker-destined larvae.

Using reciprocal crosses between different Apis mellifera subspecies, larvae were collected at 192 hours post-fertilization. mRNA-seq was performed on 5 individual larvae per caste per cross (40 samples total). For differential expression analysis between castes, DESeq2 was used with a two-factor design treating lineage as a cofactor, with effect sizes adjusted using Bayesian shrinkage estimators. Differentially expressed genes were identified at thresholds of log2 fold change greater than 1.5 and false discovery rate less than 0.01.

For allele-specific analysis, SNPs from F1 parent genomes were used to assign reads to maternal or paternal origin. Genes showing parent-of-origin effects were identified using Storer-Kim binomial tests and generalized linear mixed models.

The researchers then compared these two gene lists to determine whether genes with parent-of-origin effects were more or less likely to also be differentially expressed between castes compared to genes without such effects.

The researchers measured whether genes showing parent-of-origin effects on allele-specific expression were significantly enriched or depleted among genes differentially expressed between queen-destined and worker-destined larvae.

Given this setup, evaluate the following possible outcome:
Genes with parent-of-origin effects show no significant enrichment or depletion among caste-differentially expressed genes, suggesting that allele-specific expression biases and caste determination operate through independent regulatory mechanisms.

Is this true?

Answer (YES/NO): NO